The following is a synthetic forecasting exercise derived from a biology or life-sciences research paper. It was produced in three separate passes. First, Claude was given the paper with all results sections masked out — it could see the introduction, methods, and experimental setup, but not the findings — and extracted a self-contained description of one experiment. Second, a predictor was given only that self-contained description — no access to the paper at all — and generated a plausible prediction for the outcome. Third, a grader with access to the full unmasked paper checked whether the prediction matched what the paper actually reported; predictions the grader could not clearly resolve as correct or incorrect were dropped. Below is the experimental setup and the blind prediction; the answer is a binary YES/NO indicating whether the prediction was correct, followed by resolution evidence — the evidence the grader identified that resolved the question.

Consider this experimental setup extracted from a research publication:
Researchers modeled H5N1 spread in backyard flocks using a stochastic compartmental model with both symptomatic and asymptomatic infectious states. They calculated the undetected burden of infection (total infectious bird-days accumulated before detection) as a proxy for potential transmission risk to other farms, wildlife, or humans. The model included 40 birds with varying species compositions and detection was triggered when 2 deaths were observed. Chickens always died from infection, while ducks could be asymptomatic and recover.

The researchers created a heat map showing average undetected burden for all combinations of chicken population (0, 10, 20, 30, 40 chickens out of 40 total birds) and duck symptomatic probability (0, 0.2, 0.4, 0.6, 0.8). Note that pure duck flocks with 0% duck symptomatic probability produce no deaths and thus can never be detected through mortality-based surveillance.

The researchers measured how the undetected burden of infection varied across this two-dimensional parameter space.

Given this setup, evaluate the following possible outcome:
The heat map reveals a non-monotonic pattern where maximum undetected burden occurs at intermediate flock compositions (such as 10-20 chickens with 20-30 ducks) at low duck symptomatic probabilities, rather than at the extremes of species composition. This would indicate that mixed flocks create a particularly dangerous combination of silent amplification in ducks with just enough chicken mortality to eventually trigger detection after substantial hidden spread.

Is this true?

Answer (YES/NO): NO